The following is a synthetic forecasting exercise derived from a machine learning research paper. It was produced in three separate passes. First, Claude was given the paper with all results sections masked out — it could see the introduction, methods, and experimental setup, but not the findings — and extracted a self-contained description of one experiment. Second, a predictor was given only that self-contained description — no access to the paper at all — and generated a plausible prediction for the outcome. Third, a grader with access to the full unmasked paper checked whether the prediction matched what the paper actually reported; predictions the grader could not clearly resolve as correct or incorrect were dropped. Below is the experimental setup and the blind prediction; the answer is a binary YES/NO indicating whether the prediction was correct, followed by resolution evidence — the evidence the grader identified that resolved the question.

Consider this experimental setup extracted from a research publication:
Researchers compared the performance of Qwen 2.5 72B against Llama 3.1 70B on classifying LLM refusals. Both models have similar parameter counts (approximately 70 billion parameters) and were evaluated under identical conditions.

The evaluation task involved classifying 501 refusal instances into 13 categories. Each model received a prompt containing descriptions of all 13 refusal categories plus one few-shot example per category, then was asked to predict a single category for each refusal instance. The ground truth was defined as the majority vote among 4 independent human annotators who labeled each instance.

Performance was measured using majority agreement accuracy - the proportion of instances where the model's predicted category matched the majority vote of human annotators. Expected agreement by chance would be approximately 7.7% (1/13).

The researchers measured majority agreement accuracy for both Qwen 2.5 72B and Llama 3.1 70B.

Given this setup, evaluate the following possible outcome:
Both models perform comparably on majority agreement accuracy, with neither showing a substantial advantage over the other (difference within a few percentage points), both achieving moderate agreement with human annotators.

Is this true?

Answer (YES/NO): NO